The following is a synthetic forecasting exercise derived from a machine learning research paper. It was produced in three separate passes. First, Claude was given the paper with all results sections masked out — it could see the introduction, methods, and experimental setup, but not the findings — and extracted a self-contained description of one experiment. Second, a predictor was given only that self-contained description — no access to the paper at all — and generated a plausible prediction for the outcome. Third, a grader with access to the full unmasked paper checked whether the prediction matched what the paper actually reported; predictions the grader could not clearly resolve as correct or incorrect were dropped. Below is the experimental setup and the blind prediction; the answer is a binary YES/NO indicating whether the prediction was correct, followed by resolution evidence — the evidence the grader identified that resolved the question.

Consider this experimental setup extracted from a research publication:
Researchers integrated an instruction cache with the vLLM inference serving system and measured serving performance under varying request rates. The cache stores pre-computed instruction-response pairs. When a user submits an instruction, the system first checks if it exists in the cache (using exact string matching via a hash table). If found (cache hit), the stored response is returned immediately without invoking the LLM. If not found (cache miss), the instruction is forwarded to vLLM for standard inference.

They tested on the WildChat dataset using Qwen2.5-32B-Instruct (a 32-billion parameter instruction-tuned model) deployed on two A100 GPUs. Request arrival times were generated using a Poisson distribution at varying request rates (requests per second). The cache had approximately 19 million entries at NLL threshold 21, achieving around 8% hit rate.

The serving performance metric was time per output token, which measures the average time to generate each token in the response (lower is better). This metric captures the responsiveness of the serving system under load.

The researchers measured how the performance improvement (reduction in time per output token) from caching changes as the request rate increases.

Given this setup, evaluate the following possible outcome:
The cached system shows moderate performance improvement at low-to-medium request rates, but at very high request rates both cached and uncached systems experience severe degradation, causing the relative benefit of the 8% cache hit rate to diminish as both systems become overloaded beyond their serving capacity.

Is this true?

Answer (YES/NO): NO